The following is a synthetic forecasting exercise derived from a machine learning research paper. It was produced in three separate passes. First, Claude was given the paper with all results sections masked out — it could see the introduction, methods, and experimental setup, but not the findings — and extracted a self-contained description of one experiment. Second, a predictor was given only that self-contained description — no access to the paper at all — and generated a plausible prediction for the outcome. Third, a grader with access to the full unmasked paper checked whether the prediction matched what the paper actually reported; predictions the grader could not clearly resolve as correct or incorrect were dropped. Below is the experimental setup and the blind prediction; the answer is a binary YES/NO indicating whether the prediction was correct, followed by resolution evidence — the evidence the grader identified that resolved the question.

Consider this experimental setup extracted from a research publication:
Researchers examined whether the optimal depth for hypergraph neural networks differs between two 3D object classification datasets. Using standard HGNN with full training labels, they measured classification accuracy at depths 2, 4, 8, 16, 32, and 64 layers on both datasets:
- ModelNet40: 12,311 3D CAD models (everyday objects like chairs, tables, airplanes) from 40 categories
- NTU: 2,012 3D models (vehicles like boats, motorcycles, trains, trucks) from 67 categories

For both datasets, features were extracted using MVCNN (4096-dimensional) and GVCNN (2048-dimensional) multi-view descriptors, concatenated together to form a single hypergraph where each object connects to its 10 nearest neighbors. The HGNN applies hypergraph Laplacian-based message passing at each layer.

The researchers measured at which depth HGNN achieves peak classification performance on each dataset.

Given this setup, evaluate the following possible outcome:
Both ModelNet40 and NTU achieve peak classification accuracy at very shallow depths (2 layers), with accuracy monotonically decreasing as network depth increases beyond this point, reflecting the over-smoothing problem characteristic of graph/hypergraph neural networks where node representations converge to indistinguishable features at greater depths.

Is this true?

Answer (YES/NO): YES